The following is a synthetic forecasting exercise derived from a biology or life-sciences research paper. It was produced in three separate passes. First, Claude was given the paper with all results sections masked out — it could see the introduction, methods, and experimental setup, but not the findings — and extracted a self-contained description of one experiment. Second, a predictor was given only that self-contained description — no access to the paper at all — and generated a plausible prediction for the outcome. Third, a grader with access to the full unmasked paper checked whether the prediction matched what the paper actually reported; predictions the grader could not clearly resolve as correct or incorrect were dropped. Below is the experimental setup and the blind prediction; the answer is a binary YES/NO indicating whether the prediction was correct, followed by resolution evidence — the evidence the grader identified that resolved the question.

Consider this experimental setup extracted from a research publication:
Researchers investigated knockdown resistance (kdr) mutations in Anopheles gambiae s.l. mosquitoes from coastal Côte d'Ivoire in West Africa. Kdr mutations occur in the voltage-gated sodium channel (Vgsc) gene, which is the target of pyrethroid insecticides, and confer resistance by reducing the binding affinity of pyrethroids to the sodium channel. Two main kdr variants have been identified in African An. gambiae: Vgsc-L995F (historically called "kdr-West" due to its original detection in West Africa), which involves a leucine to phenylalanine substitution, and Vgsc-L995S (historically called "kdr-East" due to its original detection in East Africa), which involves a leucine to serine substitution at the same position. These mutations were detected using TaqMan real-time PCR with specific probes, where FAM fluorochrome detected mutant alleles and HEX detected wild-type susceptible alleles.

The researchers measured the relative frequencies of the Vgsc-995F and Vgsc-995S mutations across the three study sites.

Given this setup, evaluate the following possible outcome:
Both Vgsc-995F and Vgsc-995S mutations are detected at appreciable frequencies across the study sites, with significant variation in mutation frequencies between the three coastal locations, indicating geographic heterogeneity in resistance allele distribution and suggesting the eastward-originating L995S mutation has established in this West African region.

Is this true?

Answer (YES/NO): NO